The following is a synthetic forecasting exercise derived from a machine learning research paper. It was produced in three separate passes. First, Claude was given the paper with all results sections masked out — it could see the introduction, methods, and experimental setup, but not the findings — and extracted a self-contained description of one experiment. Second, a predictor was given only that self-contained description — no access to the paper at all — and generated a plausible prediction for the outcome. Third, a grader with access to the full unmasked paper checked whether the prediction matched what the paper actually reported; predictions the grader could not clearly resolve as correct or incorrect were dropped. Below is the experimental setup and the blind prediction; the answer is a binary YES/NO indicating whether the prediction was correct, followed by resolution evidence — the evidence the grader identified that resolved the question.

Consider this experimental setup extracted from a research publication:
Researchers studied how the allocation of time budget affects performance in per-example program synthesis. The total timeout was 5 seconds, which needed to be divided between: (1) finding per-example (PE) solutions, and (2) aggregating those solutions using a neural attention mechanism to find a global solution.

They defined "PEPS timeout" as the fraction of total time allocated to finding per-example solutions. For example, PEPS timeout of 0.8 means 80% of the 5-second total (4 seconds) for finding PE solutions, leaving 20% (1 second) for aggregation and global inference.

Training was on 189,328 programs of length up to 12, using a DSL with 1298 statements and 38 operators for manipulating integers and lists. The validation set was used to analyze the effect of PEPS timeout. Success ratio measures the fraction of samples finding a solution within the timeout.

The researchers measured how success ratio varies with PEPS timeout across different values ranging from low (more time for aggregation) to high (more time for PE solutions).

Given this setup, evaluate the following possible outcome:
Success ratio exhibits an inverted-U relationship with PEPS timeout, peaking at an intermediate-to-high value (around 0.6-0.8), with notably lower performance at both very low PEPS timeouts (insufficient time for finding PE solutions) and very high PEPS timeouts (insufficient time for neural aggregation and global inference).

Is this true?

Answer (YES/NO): NO